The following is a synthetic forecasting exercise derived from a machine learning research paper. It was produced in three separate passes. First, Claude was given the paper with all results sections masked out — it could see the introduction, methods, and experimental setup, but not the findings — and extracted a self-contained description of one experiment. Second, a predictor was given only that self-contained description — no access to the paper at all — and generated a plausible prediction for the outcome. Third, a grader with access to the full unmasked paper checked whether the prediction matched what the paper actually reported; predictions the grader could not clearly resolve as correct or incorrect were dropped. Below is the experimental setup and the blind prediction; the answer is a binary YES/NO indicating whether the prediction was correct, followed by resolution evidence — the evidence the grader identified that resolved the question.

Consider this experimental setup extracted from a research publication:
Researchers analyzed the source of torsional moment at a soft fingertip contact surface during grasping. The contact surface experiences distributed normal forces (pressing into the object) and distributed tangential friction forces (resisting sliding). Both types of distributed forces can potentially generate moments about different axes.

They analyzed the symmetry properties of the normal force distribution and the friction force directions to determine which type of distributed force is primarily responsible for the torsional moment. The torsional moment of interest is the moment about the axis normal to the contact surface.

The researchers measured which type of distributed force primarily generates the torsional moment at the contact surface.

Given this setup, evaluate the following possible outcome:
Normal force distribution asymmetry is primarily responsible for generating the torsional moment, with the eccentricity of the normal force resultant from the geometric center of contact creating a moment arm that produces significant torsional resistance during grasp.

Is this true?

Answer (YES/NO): NO